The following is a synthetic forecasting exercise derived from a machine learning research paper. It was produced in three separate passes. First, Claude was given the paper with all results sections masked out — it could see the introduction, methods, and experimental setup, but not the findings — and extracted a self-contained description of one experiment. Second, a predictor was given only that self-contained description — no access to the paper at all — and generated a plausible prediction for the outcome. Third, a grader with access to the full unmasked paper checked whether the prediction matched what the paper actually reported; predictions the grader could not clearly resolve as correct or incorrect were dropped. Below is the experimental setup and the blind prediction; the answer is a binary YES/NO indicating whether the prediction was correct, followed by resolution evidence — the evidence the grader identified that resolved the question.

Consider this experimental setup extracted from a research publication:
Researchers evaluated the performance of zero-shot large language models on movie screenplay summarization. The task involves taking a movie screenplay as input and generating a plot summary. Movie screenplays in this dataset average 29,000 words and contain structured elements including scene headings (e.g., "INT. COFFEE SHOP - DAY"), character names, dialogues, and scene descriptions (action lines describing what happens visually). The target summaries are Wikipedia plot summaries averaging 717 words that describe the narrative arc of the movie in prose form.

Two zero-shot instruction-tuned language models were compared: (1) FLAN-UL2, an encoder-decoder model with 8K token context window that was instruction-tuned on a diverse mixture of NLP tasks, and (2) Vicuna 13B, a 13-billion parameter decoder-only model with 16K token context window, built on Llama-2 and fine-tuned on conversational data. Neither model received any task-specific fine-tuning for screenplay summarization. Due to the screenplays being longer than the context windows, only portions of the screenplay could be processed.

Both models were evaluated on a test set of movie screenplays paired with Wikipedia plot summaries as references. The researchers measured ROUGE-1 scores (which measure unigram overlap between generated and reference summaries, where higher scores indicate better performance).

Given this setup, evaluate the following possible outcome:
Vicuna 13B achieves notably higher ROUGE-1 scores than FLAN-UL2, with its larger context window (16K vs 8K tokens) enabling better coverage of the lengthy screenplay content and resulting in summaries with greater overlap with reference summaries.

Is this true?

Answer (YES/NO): NO